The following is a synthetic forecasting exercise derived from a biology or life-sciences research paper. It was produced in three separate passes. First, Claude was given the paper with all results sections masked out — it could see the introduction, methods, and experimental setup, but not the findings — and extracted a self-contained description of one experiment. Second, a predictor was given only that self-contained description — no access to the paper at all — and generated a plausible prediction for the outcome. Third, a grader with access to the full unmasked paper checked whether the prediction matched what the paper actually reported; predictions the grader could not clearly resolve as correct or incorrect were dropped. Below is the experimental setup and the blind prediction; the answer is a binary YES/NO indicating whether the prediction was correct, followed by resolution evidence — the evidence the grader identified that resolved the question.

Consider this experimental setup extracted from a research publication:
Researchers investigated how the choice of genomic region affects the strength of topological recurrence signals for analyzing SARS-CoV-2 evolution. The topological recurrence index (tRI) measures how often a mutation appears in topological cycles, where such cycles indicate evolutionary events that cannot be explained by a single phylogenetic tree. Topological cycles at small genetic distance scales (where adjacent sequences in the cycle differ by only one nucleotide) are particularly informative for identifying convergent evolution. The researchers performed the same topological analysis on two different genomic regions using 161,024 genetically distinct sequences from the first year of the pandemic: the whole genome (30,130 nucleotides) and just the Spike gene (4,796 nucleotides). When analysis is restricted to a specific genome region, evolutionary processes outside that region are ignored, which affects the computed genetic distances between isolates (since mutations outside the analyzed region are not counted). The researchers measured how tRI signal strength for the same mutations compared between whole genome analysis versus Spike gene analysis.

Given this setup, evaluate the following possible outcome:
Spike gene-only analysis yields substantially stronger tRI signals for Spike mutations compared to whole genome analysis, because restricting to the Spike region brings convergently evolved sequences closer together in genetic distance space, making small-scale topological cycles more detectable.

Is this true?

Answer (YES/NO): YES